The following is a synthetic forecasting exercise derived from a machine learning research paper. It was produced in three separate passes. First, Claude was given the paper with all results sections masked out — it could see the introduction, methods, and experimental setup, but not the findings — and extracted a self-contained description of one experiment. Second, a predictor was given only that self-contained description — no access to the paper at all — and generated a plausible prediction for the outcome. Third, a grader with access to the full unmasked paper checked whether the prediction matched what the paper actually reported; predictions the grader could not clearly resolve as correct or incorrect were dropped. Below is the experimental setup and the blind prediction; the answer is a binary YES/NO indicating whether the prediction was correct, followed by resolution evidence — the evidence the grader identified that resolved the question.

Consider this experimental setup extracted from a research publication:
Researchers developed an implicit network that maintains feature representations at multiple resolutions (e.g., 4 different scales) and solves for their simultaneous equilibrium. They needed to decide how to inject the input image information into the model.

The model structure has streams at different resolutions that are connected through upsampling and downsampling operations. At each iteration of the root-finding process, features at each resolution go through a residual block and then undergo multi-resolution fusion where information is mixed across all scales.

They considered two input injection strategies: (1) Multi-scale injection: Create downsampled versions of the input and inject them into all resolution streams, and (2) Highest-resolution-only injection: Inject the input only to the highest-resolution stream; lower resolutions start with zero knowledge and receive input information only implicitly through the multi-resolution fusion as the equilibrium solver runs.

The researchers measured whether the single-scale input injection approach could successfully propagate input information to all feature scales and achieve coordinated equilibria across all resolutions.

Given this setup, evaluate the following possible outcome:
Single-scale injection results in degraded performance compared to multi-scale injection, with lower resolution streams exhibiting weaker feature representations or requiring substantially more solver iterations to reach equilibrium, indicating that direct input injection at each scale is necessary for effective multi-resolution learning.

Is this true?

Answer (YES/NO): NO